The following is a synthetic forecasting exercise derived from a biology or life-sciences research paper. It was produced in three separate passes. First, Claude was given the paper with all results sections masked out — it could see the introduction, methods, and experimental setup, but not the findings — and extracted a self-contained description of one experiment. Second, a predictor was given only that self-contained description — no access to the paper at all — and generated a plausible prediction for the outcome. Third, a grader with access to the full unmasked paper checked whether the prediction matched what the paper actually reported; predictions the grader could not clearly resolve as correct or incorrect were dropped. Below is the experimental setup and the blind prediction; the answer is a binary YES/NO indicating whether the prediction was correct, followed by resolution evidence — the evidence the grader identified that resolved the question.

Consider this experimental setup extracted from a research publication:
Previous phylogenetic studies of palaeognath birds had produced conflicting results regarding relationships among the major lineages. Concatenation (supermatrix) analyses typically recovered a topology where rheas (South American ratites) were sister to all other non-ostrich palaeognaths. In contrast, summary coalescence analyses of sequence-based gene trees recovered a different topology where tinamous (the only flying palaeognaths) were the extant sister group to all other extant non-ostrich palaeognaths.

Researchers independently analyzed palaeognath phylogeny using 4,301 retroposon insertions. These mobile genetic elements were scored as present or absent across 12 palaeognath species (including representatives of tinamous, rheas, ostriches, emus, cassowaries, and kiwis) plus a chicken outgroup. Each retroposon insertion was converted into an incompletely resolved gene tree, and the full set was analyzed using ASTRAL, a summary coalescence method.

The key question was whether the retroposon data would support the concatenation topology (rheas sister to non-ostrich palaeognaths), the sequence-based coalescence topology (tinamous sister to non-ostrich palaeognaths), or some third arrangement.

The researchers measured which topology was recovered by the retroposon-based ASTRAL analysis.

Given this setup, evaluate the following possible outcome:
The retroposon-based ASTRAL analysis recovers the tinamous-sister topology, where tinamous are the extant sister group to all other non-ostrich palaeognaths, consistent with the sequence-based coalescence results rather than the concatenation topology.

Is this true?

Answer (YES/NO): YES